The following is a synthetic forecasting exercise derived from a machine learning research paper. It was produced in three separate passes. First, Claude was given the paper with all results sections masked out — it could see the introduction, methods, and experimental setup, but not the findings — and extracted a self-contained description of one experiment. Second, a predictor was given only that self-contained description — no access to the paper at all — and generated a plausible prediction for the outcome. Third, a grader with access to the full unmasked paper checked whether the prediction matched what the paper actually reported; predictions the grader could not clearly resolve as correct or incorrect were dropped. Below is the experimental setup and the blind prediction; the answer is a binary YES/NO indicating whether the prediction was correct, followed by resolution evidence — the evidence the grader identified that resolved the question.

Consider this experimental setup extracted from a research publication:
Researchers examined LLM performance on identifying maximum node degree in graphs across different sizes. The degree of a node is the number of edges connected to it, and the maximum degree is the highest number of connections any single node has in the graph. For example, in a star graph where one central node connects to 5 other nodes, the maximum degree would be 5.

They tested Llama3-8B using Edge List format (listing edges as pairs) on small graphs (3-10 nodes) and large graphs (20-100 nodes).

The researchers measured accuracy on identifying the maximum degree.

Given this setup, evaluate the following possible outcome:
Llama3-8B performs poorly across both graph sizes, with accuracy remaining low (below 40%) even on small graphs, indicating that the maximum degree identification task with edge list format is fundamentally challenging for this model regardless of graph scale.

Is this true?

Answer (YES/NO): NO